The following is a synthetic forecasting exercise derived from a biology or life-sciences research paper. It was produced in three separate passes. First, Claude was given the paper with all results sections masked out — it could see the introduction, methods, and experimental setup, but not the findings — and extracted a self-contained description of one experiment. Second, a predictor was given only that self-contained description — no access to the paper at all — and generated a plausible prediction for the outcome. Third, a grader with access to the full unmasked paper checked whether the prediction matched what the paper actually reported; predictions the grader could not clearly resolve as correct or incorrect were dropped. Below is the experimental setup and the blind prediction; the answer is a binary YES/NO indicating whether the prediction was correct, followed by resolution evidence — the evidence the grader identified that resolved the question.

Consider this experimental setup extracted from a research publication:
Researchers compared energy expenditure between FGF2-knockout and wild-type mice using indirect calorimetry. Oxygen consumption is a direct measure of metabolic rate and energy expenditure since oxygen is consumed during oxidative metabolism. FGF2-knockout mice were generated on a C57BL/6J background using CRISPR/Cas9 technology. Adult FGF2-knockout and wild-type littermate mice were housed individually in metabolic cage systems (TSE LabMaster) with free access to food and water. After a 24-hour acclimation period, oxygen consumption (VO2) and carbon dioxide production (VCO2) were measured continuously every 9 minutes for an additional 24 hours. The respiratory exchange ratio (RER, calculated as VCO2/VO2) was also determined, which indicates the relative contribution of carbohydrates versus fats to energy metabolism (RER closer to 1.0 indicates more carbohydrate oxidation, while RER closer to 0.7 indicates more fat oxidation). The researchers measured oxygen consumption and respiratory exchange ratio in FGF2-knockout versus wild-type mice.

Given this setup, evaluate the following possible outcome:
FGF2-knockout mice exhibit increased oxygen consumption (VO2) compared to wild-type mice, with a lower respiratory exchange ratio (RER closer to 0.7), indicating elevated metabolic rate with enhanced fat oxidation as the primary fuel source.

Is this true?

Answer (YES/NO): NO